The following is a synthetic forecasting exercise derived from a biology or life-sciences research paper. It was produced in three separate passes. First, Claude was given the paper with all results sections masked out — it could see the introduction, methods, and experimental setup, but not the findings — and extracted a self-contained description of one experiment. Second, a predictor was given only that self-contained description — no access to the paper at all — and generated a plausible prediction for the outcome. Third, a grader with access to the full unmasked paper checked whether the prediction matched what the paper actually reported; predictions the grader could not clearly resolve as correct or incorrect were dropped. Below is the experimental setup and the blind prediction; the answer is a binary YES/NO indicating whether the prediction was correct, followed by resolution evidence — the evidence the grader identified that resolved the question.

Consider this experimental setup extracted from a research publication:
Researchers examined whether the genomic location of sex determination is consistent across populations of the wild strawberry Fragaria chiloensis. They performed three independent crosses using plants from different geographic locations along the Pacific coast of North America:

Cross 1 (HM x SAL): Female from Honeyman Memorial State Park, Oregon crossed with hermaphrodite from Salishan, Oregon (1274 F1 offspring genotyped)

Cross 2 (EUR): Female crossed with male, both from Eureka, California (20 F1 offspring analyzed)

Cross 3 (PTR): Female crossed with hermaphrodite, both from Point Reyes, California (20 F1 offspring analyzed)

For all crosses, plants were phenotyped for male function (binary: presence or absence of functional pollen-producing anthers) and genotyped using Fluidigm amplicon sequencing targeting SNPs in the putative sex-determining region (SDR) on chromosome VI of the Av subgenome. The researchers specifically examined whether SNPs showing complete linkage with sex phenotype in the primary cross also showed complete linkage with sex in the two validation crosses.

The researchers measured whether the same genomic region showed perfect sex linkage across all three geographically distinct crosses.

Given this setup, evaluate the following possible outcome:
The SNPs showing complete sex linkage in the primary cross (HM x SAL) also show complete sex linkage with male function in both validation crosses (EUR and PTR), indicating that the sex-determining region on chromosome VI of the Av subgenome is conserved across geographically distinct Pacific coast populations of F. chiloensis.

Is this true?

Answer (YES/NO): YES